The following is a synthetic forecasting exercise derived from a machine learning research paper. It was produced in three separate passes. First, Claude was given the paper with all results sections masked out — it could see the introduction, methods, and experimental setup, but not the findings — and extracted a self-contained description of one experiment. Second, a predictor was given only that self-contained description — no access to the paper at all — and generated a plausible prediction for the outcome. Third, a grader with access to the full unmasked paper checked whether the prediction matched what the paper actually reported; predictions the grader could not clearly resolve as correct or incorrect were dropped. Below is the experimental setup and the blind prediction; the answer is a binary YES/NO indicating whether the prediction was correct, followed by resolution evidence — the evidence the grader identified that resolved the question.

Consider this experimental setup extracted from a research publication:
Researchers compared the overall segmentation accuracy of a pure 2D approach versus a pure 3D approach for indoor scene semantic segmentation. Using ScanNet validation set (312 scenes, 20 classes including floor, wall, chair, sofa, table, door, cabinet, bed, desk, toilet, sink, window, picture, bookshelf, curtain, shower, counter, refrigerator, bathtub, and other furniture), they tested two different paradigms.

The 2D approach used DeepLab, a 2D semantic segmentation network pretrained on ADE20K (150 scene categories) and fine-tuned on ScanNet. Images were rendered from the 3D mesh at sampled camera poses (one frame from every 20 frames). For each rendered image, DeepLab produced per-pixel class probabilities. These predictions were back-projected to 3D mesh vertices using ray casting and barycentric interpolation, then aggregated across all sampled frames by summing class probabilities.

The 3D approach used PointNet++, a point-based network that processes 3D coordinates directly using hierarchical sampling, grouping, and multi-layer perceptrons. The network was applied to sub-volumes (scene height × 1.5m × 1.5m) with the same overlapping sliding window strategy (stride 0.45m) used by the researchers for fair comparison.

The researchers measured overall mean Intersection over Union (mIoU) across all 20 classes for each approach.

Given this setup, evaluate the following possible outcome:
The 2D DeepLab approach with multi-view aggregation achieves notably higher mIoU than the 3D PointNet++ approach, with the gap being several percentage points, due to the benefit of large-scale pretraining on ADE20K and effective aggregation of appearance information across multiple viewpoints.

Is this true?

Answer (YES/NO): NO